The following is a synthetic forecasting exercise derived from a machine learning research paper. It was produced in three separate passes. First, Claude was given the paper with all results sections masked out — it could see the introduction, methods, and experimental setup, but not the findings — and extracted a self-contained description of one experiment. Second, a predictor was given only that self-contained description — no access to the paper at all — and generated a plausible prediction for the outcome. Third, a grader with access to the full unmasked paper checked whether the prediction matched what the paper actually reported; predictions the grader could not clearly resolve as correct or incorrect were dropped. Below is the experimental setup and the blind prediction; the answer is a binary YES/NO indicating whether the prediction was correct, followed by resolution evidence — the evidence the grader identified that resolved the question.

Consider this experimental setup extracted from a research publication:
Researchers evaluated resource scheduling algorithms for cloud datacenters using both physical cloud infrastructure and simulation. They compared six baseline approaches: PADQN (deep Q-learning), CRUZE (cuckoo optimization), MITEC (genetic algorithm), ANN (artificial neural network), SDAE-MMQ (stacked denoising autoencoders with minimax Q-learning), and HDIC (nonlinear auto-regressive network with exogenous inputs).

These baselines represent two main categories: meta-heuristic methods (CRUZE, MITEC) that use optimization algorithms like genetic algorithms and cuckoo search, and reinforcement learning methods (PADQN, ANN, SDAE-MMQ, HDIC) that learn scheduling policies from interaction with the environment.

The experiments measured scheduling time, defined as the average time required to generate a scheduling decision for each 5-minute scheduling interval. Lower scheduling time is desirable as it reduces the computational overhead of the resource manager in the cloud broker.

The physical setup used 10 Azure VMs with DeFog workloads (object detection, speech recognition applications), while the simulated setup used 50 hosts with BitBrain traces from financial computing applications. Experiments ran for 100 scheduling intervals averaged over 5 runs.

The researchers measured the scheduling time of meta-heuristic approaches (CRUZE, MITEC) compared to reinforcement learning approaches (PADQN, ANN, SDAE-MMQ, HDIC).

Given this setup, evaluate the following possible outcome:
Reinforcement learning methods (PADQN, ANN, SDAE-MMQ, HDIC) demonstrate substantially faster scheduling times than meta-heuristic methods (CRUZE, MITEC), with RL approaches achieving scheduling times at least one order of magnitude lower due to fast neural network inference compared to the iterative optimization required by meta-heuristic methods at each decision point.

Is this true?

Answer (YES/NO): NO